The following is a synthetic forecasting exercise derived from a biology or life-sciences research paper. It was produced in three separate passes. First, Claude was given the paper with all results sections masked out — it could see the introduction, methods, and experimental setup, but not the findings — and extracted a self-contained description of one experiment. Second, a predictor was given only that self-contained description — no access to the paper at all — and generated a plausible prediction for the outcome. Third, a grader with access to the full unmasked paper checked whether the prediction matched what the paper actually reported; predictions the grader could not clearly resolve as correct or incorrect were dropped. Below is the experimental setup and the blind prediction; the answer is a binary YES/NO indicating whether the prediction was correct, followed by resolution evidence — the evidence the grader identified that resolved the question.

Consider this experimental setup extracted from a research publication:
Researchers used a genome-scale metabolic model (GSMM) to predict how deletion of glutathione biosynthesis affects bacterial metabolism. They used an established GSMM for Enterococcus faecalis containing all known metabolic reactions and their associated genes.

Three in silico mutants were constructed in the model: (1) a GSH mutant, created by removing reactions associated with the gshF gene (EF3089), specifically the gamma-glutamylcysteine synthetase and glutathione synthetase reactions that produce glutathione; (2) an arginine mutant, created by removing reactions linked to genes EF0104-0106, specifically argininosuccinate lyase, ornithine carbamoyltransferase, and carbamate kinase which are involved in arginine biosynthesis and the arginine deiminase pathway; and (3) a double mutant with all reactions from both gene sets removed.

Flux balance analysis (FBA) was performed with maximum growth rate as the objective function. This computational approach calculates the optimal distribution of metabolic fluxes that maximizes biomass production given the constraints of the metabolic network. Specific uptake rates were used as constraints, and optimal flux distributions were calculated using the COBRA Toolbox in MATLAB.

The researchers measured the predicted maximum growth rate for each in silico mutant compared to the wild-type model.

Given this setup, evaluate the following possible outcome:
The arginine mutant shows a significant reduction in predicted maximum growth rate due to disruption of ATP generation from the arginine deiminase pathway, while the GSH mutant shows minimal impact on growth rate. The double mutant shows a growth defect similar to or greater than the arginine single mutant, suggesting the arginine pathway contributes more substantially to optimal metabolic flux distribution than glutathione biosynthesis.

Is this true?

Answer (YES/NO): NO